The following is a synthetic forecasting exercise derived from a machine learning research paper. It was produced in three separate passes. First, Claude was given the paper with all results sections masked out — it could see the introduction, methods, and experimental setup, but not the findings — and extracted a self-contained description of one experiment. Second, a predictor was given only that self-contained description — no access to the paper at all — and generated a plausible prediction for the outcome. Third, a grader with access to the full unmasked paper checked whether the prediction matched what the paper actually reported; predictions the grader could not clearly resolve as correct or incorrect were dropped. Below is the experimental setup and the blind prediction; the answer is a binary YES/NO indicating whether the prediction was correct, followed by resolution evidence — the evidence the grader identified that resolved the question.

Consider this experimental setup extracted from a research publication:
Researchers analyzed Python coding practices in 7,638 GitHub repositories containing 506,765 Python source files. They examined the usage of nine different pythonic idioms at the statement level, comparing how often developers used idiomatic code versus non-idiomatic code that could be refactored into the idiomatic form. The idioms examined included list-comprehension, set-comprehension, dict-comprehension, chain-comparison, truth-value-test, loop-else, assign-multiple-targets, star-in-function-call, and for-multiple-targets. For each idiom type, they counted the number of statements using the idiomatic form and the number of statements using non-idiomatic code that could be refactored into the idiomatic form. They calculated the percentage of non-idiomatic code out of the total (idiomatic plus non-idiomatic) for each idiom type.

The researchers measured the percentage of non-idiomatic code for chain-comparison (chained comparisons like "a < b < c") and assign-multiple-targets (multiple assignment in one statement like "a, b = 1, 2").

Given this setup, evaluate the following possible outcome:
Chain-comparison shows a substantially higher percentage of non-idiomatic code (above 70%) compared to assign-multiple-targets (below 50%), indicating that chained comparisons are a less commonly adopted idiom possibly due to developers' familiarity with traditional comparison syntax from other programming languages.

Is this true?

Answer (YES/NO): NO